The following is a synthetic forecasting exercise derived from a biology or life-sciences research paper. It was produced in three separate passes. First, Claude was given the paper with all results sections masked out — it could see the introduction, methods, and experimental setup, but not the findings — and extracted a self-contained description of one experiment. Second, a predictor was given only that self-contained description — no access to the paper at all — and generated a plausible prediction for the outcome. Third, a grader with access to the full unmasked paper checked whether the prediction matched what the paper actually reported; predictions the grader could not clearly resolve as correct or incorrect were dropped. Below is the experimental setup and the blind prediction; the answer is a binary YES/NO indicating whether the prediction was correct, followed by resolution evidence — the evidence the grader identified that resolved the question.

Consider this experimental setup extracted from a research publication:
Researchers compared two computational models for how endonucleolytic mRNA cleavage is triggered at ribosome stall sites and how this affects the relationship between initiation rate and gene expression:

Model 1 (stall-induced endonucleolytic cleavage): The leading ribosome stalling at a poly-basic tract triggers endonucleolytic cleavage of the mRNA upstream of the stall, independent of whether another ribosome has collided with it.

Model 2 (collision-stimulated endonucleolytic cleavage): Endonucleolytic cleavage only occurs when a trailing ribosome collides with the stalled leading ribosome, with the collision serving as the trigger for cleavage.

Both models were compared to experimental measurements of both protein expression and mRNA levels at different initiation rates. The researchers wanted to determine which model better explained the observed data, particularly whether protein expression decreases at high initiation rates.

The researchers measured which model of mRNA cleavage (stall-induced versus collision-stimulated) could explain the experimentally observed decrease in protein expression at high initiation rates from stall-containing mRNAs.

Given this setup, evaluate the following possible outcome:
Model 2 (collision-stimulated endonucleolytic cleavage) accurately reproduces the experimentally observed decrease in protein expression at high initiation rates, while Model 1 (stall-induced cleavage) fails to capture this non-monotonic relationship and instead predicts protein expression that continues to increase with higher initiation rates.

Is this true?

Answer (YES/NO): YES